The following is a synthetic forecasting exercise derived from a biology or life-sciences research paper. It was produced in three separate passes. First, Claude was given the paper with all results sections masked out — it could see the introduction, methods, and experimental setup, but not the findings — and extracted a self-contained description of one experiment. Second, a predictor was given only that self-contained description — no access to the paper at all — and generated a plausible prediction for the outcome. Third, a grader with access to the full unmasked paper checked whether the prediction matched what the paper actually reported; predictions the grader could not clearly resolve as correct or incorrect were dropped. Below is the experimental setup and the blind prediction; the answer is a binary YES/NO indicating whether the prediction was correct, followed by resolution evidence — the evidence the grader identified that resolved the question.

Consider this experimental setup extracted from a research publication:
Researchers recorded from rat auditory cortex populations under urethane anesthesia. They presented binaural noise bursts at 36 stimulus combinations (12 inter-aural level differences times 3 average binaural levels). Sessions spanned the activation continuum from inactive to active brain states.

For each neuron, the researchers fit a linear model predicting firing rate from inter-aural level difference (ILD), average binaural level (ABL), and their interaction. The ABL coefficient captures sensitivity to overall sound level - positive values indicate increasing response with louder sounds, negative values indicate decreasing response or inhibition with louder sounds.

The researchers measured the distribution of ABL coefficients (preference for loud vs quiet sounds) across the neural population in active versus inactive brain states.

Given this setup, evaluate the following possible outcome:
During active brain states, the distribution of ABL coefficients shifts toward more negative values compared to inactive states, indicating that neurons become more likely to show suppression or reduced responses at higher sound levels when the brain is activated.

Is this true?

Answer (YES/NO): YES